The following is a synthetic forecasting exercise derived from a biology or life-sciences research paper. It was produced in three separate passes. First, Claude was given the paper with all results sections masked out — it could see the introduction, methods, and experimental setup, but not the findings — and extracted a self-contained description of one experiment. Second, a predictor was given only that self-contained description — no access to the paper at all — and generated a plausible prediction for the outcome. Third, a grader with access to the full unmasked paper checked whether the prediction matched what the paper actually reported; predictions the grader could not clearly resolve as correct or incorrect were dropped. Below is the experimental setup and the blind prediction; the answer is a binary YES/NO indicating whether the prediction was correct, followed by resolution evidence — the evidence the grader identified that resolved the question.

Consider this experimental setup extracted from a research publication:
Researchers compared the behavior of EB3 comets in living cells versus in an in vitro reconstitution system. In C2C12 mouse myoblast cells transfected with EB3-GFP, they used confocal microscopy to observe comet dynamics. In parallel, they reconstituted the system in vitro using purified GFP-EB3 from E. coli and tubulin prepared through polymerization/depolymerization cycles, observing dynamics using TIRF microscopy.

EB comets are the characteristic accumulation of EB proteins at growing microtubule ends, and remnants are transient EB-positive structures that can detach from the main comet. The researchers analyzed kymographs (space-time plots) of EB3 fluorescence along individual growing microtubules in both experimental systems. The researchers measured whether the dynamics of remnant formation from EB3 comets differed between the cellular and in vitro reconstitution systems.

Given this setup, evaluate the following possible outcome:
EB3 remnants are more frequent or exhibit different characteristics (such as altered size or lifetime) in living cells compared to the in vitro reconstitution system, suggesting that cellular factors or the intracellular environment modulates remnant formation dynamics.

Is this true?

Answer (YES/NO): YES